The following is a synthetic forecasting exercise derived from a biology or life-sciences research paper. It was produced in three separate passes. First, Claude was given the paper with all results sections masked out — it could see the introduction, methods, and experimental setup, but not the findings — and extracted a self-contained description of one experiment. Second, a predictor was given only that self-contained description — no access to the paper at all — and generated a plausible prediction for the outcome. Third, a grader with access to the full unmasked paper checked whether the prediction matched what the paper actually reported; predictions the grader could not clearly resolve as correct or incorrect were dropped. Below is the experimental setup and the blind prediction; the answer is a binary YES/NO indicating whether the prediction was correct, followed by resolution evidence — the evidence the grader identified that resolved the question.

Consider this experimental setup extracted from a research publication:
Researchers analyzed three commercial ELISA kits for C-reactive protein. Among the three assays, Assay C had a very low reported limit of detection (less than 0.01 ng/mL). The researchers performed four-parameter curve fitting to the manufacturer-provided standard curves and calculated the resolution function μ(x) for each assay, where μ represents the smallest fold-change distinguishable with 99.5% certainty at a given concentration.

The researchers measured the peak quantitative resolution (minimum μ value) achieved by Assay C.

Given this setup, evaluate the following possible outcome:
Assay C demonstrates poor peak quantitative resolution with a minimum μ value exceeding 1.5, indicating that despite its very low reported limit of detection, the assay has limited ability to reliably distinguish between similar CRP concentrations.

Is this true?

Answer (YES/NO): YES